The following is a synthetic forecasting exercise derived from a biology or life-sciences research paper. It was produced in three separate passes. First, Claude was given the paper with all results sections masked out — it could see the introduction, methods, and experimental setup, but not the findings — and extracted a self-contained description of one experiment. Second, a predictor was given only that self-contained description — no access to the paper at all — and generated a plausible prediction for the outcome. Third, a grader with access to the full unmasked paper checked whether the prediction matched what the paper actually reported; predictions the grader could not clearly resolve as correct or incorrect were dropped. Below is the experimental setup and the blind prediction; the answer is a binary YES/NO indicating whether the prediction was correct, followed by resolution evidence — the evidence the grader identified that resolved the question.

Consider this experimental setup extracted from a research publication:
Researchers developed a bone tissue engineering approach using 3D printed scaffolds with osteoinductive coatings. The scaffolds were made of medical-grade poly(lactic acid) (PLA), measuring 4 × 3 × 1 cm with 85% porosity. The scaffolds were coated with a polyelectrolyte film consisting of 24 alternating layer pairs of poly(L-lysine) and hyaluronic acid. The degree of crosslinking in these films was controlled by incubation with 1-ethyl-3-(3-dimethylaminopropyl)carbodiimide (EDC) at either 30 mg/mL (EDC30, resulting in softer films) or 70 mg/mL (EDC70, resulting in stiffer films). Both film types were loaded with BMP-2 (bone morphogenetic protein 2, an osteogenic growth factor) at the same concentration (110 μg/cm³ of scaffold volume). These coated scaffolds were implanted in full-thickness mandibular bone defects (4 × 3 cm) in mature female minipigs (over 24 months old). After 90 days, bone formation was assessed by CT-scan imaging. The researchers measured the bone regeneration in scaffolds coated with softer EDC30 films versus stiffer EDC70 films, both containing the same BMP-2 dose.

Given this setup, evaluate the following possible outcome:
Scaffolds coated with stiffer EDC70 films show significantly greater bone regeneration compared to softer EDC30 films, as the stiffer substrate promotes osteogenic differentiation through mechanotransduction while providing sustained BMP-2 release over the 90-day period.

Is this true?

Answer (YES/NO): NO